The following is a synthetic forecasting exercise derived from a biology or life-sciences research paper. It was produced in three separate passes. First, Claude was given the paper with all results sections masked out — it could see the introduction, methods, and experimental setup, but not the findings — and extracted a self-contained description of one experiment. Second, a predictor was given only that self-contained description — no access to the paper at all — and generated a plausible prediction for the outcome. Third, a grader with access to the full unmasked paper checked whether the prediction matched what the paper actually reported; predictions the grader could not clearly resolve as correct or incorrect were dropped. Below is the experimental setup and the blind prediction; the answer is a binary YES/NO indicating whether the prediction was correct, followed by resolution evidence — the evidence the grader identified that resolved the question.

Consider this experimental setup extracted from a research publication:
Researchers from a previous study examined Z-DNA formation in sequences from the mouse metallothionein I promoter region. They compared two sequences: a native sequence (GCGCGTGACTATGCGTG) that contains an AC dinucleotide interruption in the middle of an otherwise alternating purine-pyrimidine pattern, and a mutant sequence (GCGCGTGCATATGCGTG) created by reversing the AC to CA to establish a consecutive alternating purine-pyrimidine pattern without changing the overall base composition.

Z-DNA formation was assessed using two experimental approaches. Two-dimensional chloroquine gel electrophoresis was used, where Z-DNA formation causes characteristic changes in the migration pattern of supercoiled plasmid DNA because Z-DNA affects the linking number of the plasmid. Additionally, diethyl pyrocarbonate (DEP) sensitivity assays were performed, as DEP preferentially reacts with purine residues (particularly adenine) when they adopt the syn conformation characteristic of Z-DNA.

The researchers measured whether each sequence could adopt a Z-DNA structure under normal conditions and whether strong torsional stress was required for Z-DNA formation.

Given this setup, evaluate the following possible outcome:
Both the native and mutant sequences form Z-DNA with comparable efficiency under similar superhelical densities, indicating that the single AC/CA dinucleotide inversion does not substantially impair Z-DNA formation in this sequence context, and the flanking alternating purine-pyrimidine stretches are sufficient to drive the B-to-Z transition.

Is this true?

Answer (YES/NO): NO